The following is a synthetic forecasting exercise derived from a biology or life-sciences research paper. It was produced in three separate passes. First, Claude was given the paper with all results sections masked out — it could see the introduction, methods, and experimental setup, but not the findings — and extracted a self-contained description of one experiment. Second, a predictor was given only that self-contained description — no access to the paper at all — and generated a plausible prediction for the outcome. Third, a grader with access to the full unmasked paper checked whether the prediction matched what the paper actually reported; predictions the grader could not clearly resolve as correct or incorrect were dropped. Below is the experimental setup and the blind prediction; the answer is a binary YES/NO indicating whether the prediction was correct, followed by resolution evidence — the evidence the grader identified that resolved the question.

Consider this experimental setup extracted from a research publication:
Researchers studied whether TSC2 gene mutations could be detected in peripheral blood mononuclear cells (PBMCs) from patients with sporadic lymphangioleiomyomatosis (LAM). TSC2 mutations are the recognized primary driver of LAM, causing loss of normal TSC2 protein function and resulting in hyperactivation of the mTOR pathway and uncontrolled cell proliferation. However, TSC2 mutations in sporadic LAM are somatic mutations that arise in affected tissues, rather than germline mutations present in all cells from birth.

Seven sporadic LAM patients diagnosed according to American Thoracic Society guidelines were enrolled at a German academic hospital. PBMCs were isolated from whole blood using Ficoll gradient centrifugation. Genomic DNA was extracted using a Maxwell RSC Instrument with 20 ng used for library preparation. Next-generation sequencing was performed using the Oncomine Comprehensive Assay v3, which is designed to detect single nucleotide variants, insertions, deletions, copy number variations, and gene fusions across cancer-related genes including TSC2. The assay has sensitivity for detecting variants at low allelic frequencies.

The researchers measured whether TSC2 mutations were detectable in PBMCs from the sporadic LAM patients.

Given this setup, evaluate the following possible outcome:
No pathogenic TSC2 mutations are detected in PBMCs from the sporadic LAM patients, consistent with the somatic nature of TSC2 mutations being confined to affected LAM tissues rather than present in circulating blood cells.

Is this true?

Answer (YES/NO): NO